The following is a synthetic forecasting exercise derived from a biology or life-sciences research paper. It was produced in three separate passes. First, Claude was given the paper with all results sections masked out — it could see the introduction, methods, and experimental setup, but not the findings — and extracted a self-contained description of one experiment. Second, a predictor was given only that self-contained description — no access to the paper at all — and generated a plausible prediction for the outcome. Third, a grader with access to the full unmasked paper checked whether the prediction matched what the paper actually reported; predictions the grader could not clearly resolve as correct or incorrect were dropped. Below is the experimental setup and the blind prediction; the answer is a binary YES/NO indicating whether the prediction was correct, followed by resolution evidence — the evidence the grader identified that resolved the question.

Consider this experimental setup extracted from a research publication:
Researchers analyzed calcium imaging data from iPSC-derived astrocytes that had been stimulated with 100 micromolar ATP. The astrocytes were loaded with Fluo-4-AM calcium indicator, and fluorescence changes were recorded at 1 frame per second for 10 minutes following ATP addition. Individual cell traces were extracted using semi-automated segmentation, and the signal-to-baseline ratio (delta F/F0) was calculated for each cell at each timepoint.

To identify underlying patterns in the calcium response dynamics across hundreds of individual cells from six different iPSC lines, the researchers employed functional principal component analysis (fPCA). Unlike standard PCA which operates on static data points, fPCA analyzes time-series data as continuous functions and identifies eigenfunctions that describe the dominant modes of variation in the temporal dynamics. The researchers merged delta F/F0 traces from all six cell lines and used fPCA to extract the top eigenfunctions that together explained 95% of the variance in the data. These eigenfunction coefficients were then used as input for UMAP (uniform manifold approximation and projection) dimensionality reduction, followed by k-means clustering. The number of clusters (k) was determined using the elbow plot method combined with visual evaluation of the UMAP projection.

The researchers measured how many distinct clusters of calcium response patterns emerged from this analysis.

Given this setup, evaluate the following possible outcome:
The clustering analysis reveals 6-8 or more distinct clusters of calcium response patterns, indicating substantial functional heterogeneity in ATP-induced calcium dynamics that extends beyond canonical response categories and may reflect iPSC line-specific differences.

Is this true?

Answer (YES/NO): NO